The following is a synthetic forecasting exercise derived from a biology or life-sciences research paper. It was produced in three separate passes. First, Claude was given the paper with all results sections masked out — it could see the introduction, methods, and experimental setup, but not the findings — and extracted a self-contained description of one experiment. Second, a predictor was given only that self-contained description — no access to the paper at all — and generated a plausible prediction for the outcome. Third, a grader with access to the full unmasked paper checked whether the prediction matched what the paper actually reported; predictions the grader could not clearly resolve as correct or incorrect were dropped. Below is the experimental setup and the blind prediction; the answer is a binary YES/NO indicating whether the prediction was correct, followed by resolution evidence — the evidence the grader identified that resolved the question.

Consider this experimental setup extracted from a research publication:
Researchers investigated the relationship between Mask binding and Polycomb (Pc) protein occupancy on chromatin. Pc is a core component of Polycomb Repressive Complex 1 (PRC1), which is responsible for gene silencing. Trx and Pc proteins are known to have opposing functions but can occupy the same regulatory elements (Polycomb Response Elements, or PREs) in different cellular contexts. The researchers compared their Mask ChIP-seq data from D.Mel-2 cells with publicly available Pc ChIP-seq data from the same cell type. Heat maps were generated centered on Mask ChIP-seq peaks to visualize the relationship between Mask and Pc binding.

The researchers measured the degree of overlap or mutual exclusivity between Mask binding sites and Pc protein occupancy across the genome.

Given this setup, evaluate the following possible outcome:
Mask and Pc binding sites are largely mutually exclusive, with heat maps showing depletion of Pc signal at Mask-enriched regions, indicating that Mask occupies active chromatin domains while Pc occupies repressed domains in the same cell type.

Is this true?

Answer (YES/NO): NO